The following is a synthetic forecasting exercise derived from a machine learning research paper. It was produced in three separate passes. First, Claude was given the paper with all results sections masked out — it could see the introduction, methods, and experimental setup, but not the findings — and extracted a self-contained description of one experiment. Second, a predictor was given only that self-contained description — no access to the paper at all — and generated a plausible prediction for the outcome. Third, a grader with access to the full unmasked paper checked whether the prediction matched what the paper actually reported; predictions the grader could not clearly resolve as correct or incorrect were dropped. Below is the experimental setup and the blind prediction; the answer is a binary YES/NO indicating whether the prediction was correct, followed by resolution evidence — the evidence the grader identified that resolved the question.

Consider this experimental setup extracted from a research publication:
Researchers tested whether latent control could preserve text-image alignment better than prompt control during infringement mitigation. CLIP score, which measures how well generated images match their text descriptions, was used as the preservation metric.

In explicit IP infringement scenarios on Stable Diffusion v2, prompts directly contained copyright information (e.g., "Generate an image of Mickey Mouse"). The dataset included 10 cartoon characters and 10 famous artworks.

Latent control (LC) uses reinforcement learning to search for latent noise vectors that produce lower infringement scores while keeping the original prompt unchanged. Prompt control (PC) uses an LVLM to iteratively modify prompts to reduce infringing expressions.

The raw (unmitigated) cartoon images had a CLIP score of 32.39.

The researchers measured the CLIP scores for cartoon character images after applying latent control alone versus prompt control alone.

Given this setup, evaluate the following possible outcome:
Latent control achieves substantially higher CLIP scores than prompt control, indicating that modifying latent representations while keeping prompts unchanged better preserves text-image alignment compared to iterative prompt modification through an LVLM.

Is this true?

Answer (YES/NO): YES